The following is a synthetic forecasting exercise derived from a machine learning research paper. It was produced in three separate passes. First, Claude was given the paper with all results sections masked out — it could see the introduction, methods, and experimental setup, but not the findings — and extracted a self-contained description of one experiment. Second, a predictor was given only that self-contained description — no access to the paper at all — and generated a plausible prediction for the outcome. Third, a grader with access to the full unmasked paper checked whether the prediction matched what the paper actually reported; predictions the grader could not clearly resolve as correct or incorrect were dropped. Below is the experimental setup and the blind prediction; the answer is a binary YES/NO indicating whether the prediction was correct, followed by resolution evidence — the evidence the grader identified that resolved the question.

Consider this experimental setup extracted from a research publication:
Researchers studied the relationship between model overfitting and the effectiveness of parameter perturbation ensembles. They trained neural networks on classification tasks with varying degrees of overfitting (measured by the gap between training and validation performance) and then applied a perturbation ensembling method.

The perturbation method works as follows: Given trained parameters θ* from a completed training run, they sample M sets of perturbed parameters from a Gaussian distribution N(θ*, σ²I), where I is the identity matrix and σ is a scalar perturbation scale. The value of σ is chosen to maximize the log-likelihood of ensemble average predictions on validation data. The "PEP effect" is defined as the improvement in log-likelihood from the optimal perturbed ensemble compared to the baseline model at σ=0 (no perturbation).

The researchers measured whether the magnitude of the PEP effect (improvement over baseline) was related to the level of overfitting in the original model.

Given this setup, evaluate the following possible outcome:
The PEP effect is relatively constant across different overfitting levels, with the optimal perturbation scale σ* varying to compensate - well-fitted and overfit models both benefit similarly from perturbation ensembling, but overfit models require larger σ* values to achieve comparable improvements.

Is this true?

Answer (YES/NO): NO